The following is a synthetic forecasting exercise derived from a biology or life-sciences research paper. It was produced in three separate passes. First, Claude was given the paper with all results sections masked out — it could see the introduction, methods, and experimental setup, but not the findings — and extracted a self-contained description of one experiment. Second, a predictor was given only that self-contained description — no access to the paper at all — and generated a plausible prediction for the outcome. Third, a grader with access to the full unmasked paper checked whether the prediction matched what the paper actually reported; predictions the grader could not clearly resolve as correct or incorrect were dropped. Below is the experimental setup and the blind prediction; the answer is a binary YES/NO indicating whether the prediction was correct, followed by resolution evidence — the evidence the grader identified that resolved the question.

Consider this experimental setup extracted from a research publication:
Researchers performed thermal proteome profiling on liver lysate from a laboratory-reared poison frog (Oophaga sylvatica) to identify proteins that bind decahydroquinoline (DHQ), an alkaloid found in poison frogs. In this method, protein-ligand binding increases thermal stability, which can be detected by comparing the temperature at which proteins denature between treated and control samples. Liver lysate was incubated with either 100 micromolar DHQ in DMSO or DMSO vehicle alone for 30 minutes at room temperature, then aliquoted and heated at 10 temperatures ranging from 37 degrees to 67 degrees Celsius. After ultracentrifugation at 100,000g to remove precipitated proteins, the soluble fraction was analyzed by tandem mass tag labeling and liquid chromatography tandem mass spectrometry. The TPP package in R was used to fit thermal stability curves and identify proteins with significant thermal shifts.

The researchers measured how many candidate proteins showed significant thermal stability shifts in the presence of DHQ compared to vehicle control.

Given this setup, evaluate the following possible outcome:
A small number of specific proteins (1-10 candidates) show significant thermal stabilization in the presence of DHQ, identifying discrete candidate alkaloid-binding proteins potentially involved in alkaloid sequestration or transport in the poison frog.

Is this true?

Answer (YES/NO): YES